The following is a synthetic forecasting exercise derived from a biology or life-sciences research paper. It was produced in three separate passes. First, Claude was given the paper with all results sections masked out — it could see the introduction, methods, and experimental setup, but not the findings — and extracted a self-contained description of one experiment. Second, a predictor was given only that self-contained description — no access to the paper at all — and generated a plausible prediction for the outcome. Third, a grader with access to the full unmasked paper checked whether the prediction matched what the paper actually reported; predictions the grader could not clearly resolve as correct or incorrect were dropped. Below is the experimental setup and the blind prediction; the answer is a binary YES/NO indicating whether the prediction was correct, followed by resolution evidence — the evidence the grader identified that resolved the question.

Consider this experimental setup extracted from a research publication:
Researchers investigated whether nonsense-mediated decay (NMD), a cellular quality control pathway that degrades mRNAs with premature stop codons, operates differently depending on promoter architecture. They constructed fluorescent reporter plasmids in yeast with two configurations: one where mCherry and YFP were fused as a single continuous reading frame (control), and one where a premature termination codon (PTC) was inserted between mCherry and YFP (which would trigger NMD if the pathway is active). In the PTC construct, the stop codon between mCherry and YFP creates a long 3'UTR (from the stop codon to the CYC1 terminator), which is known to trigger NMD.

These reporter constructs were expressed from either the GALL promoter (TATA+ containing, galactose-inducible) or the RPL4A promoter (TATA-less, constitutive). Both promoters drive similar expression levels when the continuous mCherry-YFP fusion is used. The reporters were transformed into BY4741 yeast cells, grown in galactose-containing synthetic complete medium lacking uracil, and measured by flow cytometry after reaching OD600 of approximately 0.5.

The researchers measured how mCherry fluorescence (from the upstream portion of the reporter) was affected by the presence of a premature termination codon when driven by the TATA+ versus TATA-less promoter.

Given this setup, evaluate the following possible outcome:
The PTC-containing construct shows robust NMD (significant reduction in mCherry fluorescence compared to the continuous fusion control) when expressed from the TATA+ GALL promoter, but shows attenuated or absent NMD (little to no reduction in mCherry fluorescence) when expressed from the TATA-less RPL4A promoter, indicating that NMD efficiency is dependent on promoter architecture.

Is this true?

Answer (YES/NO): NO